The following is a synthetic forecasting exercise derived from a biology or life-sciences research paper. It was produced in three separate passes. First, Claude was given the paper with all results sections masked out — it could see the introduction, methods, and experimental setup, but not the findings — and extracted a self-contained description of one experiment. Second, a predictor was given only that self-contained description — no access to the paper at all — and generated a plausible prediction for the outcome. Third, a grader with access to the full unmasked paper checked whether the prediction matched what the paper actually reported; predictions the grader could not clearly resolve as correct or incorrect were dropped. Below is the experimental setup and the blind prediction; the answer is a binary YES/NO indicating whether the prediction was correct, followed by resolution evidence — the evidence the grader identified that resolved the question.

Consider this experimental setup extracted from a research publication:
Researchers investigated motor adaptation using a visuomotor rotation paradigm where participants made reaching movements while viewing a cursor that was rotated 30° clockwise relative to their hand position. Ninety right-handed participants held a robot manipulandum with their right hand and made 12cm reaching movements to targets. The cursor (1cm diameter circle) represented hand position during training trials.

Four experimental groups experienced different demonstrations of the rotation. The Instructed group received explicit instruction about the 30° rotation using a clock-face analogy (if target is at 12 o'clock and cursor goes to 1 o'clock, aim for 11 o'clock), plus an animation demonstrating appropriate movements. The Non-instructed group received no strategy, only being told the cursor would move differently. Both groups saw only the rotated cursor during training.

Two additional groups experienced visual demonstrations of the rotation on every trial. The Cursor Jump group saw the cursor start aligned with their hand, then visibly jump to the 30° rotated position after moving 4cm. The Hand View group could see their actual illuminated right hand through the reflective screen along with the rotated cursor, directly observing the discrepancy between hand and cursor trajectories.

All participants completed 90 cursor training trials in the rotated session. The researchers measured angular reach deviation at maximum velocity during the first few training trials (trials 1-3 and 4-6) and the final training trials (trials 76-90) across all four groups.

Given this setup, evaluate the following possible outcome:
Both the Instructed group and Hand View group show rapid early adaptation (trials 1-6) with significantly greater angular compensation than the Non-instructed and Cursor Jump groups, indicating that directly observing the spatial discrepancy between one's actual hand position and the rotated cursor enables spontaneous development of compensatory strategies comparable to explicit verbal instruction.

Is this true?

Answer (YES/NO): NO